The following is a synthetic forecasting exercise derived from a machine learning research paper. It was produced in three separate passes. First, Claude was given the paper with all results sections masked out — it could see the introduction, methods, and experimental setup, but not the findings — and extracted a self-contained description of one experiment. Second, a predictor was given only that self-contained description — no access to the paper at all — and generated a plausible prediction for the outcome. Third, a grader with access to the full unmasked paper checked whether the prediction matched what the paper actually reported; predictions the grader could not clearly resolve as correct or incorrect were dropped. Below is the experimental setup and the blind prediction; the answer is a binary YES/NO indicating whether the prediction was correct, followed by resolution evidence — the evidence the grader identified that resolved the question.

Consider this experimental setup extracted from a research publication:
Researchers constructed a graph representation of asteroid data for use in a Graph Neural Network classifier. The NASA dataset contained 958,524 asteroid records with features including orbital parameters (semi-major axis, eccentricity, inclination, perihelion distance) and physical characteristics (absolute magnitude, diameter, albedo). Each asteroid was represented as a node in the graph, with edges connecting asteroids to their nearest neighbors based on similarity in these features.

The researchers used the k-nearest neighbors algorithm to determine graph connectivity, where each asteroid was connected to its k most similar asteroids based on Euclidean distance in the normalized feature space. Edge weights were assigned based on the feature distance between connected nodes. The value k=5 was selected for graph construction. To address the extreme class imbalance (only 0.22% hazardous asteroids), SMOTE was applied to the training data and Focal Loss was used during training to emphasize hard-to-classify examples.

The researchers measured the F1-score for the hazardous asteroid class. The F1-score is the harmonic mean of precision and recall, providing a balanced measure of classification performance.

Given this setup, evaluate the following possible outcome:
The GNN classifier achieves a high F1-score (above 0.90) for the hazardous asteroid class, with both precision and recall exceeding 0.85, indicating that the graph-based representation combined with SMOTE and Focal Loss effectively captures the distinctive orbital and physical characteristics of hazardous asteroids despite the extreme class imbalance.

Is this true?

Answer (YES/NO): NO